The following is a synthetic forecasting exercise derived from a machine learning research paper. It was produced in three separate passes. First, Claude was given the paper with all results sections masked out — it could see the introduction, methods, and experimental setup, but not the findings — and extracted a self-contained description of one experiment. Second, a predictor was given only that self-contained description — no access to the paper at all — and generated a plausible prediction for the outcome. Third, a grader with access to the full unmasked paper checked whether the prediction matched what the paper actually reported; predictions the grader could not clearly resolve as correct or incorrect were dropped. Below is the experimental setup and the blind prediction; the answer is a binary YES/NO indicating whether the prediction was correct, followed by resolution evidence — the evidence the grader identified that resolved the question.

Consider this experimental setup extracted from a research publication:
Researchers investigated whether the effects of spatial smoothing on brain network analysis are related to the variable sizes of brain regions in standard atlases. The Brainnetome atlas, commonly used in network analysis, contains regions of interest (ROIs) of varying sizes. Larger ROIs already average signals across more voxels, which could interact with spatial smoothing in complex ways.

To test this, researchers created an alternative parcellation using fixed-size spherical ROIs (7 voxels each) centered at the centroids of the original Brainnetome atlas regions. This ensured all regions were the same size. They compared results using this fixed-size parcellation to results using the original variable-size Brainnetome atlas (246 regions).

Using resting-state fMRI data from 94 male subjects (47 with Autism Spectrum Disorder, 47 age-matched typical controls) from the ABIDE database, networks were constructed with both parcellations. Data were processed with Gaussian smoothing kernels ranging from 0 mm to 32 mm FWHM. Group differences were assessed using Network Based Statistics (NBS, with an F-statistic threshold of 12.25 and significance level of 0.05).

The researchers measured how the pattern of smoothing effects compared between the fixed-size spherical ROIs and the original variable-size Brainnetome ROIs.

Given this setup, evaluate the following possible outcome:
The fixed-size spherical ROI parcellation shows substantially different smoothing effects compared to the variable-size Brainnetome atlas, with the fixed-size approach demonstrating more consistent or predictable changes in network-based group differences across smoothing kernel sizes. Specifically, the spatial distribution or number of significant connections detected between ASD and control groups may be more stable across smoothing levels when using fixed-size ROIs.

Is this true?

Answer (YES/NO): NO